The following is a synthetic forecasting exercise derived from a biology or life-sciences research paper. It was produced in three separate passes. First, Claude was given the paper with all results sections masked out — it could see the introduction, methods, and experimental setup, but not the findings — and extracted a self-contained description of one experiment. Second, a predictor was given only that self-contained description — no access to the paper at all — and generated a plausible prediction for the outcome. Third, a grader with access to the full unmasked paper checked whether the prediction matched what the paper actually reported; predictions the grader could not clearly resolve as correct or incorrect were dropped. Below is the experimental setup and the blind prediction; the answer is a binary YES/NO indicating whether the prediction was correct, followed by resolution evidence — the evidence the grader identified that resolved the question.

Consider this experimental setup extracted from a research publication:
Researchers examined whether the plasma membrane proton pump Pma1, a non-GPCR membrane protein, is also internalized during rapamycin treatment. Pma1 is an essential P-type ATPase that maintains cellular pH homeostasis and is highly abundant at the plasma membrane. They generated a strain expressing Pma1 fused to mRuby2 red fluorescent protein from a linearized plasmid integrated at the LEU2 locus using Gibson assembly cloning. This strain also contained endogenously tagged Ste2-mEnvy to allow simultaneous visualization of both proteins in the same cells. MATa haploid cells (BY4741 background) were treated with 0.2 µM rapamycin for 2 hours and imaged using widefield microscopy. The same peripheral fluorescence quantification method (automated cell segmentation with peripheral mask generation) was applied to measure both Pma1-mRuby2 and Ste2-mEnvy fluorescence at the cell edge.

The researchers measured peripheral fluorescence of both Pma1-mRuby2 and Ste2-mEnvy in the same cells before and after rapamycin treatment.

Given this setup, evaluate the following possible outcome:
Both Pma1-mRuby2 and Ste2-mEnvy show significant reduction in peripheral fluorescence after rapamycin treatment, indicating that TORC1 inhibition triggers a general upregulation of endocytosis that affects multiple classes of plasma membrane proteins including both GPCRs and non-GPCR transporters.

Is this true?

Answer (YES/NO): NO